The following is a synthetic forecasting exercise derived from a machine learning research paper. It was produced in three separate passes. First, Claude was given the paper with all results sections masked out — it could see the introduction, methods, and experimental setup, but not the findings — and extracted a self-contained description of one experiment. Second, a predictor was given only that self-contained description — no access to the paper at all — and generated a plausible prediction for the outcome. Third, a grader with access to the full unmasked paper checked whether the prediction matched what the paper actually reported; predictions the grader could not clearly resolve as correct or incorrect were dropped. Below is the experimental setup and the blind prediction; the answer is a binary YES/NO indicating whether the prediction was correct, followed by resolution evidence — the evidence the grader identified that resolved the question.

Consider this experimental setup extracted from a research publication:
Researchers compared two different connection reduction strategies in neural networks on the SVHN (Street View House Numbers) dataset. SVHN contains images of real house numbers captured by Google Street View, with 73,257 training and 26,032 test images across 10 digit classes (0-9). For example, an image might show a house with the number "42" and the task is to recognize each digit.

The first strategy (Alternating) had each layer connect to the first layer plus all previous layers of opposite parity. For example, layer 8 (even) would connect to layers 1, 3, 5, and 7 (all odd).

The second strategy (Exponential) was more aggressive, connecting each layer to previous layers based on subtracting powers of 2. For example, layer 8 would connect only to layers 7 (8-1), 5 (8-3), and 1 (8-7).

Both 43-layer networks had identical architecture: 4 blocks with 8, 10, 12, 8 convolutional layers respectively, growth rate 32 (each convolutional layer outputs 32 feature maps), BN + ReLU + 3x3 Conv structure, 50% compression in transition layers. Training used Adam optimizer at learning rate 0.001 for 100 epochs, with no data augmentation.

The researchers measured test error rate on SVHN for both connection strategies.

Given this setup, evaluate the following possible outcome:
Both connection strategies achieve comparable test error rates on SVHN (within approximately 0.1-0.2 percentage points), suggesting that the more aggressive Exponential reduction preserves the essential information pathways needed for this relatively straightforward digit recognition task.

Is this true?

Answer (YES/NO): YES